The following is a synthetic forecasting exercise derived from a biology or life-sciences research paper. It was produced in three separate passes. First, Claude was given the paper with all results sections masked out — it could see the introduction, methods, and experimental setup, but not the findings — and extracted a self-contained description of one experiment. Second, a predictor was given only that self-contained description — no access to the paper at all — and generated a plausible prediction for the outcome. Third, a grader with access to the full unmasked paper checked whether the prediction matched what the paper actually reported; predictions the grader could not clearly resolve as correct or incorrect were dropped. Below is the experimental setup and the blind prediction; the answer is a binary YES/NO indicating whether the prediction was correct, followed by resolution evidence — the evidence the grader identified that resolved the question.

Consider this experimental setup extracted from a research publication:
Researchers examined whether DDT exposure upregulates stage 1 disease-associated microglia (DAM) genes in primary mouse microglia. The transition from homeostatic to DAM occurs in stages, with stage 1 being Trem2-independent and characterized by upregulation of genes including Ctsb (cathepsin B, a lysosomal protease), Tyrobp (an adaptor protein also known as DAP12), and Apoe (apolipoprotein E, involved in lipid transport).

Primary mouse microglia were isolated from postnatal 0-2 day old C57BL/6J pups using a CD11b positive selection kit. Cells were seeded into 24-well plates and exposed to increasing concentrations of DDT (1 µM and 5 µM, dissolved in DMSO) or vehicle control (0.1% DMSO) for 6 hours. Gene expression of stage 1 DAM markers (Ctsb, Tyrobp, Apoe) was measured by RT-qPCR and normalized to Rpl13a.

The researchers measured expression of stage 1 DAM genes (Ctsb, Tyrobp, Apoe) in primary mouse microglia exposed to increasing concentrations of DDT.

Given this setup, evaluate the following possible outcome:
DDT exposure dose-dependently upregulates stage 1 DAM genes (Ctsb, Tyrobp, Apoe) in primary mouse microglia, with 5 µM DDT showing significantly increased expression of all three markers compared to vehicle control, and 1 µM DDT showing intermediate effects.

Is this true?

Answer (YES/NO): YES